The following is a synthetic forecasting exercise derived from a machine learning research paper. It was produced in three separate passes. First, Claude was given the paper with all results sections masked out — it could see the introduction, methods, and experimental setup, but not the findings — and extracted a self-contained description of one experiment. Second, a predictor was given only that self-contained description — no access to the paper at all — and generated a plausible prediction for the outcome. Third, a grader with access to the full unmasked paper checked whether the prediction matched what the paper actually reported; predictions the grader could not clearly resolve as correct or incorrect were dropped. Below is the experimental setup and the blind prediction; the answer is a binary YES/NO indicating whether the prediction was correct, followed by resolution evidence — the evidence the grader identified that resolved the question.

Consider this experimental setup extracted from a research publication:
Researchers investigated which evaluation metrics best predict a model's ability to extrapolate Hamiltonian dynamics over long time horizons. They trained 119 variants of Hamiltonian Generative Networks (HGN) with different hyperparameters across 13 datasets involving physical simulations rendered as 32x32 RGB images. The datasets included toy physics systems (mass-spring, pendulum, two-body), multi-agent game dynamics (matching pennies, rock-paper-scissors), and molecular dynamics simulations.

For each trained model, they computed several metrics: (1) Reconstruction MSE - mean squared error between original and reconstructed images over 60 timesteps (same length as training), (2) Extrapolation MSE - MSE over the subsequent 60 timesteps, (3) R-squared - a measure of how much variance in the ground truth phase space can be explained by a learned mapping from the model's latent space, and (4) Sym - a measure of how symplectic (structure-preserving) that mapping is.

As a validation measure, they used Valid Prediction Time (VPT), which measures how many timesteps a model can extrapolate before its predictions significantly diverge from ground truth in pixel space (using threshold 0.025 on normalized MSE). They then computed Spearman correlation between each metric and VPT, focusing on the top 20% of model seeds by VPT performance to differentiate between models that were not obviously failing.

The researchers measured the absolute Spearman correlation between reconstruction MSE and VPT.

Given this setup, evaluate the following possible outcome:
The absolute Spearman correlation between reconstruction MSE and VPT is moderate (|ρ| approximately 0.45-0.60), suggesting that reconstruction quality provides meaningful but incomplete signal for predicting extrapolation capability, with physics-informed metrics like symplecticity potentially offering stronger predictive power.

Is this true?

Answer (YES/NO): NO